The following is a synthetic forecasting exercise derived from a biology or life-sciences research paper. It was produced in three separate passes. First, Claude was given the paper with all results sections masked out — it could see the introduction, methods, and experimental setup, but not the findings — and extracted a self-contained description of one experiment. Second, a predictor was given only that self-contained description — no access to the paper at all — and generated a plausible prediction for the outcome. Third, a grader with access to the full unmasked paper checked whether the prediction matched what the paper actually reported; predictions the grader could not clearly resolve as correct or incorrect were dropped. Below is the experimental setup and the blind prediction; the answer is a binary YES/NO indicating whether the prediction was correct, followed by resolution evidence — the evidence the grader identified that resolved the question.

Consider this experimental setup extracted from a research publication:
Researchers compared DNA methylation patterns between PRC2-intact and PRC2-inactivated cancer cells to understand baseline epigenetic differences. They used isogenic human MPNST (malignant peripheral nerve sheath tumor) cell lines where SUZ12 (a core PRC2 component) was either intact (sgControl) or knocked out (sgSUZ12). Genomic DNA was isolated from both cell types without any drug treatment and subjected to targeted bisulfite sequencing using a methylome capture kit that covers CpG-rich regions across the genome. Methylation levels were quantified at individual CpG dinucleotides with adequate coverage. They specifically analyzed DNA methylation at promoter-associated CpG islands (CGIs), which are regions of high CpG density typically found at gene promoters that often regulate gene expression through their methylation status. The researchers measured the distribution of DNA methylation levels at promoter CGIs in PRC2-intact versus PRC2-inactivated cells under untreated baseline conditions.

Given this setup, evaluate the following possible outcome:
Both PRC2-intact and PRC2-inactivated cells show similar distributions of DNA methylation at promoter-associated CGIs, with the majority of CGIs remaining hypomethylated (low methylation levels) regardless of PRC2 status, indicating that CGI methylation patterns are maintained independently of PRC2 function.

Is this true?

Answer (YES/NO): YES